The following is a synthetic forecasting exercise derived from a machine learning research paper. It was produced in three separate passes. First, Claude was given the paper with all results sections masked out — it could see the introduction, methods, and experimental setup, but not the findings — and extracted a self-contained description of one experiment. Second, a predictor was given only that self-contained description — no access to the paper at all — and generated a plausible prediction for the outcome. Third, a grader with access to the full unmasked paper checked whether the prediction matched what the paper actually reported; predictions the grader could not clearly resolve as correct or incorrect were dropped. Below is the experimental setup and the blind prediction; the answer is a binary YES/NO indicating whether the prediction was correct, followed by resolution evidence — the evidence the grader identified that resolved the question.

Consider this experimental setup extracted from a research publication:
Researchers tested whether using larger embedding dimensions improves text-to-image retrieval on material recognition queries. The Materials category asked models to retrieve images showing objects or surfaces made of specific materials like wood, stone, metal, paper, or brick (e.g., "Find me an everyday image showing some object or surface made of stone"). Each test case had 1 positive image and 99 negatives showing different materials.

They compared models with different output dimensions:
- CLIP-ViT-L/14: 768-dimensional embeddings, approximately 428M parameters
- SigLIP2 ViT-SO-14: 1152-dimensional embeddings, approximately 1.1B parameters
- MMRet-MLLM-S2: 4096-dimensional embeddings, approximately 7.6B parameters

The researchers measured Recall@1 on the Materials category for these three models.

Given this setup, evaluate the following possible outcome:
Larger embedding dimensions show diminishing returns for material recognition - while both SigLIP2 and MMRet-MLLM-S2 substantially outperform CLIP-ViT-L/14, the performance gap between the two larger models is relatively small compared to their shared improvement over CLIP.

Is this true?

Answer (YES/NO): NO